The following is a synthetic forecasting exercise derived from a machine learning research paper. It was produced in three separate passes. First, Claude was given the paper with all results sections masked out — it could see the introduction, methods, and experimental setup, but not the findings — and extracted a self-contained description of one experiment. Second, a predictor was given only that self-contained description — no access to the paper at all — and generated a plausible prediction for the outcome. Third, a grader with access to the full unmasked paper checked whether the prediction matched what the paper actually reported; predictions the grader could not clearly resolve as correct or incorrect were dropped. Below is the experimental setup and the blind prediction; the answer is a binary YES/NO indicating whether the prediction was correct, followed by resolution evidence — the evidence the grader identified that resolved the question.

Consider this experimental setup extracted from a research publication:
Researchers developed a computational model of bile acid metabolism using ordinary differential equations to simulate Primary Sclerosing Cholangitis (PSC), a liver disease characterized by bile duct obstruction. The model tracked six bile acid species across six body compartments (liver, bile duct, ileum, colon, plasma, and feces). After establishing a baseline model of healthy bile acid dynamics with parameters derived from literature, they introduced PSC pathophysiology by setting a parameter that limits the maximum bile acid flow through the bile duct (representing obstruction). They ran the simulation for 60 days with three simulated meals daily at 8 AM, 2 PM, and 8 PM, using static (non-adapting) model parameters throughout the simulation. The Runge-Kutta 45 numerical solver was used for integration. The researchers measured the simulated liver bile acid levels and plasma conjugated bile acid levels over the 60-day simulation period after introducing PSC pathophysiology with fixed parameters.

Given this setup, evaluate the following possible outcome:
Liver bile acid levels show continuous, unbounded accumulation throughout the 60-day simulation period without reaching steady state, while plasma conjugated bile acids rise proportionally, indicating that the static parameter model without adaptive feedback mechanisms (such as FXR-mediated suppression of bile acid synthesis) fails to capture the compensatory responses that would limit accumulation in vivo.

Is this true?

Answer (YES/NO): NO